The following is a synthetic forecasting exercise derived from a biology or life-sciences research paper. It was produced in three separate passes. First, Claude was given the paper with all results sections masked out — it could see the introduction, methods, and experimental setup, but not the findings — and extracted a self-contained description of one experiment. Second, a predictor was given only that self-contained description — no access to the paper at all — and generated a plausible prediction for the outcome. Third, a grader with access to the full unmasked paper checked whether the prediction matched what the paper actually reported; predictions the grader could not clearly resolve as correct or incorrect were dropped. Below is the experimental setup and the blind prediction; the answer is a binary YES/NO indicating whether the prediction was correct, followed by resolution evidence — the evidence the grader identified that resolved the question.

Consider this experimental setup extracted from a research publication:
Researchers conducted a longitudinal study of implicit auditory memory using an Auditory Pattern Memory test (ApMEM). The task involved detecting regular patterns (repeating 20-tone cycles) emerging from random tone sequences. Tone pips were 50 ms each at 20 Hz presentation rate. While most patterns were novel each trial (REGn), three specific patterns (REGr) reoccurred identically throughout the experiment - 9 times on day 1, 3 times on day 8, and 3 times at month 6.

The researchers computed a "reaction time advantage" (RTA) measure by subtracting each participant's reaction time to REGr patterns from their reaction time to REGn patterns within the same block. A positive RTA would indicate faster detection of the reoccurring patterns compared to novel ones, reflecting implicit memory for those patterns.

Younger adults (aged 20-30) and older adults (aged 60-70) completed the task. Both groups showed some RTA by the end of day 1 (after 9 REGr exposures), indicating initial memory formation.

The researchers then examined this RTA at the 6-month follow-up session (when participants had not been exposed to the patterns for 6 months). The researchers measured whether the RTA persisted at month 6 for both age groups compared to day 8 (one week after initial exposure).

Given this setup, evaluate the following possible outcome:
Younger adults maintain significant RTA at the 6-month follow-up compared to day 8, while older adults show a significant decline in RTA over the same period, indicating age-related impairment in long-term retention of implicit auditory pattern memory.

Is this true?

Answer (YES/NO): NO